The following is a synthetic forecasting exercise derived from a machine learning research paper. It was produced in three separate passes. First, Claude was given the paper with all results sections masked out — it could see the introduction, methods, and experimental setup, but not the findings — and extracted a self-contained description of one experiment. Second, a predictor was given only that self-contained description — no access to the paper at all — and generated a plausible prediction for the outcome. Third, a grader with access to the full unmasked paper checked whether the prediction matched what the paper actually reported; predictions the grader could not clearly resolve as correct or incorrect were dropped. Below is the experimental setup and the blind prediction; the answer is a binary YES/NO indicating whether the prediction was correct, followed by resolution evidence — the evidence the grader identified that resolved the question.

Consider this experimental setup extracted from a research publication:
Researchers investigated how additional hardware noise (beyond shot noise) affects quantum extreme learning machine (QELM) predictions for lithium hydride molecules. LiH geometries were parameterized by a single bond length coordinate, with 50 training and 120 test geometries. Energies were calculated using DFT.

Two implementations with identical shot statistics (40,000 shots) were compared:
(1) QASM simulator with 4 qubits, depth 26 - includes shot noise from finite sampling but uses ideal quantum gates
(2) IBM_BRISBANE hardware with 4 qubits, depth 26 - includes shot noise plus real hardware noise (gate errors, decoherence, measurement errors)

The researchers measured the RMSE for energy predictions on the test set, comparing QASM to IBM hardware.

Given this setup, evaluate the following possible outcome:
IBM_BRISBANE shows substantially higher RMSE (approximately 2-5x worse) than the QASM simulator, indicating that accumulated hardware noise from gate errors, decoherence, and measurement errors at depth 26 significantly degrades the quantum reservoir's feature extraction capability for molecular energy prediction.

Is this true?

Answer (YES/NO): NO